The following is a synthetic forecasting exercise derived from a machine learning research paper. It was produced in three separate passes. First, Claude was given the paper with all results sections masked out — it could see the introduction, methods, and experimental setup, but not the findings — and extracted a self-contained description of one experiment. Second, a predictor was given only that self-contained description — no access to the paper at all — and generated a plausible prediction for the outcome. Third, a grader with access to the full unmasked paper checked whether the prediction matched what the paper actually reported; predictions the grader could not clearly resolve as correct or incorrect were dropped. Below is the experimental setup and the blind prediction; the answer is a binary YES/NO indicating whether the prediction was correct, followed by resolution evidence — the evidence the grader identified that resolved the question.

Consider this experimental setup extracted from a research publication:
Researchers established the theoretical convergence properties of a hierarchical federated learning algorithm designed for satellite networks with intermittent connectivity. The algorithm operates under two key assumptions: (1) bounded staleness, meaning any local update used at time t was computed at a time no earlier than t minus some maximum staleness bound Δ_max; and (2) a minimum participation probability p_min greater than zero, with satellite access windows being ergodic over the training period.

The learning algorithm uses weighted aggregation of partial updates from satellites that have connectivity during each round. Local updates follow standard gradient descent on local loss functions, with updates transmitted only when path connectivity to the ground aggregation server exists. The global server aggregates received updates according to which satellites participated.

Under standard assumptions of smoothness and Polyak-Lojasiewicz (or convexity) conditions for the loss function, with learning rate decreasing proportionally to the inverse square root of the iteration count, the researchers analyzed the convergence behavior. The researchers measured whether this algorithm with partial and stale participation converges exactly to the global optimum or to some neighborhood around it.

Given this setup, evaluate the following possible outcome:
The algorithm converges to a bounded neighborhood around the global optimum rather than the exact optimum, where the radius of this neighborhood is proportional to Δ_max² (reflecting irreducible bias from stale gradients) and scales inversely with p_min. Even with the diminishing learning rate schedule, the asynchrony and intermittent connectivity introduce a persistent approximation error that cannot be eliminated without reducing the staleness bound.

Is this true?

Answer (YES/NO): NO